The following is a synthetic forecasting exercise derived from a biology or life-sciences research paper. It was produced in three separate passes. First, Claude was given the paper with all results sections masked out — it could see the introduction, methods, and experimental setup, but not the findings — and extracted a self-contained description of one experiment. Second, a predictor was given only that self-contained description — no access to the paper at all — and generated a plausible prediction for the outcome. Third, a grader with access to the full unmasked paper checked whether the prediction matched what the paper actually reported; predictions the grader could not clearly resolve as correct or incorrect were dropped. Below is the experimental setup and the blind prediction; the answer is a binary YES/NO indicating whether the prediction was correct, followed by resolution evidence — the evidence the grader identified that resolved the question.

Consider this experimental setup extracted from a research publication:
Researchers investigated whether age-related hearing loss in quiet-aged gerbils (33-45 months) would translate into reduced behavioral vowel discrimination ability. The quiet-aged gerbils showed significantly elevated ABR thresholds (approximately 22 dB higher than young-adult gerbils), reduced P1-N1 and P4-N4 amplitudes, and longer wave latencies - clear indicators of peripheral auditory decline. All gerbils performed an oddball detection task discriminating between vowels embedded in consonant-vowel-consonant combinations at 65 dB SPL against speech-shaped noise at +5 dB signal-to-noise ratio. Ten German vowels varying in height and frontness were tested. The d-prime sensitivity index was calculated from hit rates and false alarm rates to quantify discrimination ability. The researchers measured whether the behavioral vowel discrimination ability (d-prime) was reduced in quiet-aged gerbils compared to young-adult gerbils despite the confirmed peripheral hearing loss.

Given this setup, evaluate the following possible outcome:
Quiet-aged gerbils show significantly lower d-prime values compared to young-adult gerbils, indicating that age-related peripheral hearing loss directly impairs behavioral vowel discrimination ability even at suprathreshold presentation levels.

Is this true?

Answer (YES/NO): NO